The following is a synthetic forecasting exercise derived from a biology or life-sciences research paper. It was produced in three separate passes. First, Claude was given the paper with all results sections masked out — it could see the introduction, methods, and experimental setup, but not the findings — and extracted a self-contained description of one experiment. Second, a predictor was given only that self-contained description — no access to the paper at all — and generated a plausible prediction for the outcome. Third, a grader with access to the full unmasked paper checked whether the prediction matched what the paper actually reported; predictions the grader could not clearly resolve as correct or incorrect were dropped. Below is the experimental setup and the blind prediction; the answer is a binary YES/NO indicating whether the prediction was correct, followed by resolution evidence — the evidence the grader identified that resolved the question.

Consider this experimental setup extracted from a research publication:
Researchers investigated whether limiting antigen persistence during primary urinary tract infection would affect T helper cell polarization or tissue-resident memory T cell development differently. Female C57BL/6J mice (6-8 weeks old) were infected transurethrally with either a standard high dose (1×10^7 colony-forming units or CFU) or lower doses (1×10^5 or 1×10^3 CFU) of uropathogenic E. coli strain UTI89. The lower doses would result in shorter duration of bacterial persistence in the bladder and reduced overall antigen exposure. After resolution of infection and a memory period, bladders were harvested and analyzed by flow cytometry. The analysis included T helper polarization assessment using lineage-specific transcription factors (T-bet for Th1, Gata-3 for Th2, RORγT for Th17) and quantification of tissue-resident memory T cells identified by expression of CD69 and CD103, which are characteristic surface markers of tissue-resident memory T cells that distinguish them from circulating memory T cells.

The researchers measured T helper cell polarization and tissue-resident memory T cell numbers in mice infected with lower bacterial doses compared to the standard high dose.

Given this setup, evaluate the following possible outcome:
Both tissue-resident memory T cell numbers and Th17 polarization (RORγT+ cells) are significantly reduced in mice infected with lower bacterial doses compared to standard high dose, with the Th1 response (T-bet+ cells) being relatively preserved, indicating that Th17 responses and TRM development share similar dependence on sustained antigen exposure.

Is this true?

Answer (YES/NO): NO